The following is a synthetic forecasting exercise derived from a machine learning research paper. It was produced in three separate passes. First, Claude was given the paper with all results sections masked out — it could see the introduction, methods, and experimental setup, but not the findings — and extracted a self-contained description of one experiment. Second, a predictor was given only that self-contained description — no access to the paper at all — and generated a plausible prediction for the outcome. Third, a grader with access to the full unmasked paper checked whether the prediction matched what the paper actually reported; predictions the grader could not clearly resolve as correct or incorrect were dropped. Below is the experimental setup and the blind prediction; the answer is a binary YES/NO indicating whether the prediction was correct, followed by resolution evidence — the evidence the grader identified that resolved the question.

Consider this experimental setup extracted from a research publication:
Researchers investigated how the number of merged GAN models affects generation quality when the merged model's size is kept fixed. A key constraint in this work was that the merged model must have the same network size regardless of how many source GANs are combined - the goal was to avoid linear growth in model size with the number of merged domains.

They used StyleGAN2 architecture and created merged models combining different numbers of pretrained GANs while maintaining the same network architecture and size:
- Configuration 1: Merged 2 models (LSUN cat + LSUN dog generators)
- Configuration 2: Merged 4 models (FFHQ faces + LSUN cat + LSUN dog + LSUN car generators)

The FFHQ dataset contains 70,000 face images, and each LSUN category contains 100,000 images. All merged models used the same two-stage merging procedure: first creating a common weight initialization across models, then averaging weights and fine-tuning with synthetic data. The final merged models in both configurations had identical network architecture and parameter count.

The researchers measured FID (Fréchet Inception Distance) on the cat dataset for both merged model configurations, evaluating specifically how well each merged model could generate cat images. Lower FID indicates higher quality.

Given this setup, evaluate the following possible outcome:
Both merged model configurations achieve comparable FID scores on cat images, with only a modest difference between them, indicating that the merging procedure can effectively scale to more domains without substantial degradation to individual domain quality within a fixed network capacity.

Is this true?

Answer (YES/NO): NO